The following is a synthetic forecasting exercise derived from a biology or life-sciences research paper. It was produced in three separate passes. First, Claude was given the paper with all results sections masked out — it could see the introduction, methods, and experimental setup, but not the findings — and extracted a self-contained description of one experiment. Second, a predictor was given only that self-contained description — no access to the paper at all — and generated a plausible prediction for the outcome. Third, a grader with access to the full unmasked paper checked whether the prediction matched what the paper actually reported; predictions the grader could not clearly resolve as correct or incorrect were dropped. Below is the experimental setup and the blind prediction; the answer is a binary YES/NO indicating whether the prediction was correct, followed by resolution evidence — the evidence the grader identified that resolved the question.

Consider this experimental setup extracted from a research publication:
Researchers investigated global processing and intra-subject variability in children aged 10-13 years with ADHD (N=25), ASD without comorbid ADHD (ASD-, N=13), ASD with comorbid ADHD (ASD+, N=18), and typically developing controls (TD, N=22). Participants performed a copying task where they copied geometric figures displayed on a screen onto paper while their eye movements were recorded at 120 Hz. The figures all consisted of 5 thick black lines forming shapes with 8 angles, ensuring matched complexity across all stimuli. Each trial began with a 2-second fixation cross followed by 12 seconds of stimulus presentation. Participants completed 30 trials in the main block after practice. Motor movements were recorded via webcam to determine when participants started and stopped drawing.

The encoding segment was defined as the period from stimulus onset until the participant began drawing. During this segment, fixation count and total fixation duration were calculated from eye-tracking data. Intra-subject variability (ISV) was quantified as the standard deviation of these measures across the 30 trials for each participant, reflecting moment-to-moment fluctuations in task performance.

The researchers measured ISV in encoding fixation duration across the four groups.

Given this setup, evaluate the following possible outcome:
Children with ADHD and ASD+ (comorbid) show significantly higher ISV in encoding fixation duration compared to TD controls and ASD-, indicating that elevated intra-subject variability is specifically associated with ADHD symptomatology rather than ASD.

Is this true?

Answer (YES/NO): NO